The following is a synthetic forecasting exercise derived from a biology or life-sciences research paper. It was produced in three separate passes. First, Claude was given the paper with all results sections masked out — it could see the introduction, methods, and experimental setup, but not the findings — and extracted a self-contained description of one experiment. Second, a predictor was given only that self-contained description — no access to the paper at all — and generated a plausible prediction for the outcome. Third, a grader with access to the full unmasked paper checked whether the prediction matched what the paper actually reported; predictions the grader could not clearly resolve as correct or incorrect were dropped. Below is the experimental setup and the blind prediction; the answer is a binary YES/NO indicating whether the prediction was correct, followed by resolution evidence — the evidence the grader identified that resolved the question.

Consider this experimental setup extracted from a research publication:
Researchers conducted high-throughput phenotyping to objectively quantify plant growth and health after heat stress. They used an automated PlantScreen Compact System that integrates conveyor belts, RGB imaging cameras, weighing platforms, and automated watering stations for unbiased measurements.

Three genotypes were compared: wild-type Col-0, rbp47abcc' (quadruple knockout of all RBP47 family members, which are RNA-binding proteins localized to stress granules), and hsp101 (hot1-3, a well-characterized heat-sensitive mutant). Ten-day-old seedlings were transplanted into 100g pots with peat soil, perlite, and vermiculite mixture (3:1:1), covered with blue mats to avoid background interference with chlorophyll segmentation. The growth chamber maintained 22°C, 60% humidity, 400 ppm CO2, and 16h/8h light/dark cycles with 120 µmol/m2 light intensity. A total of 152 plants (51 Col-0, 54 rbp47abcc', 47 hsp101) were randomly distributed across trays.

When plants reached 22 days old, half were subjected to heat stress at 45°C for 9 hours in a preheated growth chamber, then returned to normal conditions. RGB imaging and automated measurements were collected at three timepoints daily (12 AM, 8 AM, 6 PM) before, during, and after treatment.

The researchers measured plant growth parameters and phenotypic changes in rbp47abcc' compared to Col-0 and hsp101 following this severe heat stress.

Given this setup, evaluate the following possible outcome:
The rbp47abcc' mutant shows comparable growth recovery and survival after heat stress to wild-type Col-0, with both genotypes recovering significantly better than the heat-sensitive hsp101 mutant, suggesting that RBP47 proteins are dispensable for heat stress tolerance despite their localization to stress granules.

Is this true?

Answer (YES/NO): NO